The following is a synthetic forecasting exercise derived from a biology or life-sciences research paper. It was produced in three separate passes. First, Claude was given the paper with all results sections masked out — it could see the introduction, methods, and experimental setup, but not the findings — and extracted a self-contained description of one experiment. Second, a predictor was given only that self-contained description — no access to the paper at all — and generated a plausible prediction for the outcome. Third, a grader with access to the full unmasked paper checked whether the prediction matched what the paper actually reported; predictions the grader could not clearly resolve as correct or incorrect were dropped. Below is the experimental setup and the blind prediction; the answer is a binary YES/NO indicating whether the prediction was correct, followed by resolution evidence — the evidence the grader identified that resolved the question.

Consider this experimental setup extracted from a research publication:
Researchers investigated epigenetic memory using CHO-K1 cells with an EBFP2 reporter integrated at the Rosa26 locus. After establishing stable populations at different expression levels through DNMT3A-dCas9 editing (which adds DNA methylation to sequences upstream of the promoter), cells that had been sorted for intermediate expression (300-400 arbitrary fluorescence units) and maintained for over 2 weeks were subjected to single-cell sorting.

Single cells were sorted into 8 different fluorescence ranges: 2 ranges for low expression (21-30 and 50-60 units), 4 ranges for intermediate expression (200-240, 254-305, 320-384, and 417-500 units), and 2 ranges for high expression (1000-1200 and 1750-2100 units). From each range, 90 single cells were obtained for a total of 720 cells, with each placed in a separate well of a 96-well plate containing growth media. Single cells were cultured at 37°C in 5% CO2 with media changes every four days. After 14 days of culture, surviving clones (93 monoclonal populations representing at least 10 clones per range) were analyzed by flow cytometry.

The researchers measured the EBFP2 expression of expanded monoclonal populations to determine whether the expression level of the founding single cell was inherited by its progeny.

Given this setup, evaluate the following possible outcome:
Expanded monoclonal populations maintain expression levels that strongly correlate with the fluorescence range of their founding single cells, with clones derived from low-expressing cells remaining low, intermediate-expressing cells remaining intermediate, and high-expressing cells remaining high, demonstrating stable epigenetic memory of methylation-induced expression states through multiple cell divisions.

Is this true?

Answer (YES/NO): YES